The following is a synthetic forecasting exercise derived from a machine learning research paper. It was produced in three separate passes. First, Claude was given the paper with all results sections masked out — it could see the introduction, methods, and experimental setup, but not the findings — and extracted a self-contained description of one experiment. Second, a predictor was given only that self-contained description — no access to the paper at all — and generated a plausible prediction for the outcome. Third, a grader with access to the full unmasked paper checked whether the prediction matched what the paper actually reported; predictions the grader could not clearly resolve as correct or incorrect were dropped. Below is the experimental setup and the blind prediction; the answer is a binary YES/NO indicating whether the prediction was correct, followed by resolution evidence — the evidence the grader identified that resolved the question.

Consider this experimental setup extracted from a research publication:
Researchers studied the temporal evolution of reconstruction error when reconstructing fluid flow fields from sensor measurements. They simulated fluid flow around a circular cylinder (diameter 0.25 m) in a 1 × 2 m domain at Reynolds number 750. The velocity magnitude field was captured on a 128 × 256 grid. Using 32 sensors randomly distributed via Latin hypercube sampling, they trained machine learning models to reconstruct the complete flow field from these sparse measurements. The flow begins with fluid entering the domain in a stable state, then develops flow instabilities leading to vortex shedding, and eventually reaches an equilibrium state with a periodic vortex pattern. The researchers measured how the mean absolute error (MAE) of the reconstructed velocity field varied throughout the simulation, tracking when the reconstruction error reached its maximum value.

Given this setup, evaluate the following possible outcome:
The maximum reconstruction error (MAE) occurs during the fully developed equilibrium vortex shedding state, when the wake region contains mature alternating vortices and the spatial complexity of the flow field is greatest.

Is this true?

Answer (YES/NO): NO